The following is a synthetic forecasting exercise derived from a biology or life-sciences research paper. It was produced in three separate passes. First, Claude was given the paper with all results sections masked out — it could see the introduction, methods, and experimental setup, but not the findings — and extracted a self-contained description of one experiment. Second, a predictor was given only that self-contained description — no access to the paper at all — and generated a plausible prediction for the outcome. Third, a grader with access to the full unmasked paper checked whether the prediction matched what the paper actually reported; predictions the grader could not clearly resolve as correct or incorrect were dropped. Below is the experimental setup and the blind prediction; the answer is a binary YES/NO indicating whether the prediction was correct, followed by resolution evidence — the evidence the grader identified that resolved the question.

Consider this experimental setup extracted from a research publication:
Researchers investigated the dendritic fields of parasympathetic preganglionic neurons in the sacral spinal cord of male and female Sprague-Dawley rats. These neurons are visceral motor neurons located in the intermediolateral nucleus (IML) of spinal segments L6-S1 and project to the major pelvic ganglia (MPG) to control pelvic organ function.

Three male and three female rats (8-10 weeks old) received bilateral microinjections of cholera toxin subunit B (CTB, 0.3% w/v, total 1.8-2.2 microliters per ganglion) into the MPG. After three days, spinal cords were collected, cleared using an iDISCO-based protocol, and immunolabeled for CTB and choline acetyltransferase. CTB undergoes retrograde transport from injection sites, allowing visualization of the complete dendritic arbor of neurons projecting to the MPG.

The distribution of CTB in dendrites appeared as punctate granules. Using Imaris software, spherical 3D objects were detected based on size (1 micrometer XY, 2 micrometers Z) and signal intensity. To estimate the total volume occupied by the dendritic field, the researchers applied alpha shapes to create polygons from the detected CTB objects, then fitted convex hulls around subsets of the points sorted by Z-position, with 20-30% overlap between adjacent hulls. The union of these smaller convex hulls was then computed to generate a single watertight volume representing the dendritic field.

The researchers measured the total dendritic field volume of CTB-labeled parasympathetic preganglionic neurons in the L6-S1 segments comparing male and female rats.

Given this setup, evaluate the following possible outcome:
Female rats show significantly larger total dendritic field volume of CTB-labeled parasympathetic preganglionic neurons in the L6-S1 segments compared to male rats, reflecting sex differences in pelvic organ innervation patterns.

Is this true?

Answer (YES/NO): NO